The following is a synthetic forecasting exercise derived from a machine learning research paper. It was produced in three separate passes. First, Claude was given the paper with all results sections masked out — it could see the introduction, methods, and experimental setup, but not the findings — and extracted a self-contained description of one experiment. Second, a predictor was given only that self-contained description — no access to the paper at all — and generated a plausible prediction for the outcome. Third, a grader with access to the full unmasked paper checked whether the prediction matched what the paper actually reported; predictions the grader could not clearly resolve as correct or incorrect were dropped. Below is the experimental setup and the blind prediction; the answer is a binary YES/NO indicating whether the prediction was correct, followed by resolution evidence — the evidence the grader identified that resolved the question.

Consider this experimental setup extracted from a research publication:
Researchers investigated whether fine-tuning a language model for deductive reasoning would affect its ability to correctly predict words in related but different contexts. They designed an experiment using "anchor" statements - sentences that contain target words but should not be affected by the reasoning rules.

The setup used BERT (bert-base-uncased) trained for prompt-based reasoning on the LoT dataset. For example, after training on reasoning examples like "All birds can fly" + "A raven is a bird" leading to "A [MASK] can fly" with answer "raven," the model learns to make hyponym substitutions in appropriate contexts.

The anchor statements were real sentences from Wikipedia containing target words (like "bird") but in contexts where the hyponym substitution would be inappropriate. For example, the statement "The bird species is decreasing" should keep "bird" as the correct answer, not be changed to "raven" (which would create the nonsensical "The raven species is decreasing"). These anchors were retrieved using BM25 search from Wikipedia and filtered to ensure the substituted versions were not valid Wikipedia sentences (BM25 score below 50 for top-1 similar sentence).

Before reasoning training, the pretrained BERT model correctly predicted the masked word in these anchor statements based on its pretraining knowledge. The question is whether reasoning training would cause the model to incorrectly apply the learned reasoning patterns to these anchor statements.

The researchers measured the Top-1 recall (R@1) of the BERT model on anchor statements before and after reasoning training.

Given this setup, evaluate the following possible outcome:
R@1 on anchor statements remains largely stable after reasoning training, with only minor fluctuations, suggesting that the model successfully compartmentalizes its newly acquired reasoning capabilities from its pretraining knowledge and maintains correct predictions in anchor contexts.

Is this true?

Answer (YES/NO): NO